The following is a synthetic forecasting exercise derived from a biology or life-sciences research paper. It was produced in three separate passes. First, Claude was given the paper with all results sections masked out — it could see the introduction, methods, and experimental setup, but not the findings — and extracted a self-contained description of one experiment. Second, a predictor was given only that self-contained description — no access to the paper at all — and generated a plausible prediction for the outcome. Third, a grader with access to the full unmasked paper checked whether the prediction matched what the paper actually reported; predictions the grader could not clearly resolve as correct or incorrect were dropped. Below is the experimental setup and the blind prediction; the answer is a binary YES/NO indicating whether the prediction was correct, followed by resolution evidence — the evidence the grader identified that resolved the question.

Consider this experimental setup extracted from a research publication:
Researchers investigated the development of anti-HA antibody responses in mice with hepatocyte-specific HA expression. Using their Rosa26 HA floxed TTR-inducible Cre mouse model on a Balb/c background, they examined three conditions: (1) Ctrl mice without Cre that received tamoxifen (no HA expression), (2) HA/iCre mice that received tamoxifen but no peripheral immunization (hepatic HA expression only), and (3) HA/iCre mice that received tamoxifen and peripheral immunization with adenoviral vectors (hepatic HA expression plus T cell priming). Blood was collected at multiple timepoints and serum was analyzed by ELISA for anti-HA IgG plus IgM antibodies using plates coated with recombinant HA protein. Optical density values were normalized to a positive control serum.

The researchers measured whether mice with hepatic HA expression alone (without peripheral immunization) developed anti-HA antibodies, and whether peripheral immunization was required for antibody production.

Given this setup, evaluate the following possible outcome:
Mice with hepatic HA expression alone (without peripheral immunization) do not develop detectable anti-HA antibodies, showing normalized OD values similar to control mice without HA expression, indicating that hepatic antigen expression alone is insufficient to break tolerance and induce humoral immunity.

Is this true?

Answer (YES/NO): YES